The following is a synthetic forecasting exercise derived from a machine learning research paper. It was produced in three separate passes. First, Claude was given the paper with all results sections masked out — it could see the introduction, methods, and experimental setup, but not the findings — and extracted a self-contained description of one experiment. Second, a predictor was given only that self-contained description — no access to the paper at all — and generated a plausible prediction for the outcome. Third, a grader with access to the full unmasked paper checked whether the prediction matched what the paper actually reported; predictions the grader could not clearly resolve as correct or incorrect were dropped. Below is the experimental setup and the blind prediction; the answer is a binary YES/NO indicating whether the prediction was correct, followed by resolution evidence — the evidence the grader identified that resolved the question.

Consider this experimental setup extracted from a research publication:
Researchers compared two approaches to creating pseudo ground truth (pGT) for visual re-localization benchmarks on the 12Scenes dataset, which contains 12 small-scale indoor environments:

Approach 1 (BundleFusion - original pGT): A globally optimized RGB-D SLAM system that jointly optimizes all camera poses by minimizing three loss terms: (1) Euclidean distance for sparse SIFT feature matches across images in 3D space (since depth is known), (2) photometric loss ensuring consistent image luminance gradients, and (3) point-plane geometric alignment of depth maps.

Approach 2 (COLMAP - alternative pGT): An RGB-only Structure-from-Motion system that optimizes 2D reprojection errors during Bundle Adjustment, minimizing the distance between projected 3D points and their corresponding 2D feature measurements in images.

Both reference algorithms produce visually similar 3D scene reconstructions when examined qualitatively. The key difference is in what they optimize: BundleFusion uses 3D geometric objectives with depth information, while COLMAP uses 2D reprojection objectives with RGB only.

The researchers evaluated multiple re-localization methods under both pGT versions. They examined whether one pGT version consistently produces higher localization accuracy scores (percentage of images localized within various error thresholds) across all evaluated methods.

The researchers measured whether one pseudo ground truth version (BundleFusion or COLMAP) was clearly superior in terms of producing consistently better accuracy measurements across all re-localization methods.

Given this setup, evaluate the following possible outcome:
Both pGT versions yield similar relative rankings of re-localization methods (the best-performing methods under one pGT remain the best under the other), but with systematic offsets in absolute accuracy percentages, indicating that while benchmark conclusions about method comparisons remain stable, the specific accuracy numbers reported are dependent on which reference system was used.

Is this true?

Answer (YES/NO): NO